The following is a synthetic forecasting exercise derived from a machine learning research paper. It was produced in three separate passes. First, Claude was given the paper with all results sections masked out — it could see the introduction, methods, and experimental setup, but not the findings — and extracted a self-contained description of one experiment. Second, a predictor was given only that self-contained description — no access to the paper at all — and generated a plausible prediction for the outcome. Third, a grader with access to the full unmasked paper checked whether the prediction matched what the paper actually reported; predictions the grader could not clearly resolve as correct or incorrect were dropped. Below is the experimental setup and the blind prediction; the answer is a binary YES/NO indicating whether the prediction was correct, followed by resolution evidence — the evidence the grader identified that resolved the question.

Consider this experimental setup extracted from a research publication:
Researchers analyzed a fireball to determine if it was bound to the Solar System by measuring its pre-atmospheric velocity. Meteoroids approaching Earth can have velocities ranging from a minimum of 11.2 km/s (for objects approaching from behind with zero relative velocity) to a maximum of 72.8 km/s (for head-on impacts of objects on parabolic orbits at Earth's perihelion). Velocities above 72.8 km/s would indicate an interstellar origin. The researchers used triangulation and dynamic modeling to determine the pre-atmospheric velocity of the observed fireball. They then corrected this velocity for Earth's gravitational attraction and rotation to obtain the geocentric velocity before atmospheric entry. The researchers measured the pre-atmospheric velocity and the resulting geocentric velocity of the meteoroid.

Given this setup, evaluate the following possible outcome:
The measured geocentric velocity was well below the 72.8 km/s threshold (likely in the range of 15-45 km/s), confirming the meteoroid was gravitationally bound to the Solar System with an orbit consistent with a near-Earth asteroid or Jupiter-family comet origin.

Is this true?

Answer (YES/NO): NO